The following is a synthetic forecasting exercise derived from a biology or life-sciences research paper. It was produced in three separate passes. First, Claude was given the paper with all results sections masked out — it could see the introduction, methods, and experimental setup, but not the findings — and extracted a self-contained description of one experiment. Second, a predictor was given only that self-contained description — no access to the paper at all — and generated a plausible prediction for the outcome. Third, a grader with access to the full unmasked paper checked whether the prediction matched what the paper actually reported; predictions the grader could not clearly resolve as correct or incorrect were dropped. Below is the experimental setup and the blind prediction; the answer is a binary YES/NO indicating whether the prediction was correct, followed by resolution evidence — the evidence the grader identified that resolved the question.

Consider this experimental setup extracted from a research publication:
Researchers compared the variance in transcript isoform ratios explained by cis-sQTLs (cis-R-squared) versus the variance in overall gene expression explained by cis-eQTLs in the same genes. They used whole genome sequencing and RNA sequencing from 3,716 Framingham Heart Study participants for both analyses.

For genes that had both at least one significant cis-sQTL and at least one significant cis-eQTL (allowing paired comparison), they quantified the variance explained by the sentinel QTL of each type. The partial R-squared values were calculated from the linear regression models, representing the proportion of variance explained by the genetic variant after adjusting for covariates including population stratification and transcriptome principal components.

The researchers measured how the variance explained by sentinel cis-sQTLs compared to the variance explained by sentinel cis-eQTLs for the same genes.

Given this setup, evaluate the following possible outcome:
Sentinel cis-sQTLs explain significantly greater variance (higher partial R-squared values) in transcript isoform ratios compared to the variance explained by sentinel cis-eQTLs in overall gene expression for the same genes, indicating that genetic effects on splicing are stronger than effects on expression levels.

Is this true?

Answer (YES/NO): NO